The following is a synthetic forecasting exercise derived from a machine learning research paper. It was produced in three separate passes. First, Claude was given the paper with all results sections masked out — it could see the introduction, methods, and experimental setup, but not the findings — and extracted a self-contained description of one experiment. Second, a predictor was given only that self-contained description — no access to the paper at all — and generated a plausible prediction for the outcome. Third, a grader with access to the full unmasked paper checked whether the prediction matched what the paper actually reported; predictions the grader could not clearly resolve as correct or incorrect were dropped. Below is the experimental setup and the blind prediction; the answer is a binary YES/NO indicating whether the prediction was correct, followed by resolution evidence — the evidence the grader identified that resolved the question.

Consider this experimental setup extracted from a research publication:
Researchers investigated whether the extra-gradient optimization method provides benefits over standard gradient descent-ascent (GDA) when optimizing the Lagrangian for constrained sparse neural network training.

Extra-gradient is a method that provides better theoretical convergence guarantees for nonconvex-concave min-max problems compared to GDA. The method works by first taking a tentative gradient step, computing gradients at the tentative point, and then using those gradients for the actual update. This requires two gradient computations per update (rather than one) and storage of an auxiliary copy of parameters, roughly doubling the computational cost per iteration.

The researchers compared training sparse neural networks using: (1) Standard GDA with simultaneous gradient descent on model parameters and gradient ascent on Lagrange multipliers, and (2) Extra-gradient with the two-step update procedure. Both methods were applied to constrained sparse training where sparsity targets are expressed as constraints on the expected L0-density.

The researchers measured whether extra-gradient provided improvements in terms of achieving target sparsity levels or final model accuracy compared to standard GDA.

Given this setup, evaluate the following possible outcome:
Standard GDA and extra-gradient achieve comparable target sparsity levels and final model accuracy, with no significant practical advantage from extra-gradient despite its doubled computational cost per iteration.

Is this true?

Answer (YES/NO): YES